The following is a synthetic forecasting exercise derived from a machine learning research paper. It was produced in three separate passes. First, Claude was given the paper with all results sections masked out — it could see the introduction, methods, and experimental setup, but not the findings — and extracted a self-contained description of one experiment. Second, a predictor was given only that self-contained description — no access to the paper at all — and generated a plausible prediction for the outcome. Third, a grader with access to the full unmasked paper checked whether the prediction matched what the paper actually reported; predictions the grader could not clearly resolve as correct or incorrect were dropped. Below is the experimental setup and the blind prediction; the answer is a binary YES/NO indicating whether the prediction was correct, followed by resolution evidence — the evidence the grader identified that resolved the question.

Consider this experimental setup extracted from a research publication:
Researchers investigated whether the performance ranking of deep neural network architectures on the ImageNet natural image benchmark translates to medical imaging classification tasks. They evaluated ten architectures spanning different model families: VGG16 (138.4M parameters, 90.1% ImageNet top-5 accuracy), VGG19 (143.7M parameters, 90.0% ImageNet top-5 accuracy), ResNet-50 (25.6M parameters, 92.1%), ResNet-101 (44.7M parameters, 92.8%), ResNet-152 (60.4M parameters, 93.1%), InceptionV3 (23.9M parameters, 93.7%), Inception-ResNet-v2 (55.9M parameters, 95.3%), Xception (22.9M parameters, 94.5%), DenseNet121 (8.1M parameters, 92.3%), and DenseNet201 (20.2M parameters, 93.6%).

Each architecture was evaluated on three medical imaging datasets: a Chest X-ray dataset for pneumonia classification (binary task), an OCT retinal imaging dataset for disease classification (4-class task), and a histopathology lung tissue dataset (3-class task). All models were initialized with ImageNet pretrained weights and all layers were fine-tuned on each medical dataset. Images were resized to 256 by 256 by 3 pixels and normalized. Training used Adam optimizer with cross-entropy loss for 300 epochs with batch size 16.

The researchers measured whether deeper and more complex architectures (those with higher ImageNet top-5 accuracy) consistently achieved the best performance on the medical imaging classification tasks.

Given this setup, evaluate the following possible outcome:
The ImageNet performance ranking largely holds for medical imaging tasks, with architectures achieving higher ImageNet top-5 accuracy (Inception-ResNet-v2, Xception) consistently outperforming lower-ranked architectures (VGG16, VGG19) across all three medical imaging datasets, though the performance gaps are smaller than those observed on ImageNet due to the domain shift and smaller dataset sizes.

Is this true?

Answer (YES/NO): NO